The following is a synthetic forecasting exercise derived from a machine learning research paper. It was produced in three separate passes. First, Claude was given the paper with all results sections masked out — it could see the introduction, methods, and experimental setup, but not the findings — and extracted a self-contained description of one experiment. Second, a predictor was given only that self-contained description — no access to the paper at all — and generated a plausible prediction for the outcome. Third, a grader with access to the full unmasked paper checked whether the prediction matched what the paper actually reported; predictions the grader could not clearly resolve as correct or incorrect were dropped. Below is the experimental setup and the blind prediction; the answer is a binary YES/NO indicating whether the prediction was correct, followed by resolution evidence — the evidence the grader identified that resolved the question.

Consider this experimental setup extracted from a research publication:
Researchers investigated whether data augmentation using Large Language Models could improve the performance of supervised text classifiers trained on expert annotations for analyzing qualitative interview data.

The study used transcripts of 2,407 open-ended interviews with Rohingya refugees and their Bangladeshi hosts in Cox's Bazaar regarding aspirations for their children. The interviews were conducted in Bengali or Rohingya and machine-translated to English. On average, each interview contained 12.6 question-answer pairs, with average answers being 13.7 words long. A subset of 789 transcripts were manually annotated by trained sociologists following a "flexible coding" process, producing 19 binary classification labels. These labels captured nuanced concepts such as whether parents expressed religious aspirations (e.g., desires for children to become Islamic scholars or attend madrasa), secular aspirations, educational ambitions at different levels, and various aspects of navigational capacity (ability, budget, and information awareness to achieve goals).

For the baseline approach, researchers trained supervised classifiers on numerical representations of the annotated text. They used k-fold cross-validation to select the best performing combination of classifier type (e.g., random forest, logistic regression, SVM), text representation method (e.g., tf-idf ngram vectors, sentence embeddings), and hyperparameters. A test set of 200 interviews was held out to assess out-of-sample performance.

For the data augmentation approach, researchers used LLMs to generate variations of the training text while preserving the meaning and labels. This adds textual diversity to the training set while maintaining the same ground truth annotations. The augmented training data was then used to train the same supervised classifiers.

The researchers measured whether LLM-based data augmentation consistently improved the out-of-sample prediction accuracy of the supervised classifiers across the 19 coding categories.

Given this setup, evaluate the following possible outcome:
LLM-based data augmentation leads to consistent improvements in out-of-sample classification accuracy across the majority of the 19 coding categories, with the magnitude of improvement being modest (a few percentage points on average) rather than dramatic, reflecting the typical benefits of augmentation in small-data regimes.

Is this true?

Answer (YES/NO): NO